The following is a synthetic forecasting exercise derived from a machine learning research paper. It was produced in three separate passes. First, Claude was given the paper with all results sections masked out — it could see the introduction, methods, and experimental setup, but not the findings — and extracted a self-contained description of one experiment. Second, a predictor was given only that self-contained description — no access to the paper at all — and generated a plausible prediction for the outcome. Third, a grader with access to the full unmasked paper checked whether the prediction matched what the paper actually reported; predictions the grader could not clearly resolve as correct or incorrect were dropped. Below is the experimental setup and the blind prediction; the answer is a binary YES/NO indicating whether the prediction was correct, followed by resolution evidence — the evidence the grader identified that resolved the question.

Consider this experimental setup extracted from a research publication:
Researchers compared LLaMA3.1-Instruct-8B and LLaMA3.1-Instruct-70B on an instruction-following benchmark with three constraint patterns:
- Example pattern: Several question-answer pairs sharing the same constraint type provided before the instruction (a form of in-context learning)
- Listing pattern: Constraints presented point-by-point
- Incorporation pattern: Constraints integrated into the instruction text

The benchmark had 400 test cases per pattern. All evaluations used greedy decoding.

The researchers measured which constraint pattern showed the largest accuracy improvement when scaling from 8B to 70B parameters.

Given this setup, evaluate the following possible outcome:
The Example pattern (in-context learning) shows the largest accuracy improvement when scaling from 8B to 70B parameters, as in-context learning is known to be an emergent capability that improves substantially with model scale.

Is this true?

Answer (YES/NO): YES